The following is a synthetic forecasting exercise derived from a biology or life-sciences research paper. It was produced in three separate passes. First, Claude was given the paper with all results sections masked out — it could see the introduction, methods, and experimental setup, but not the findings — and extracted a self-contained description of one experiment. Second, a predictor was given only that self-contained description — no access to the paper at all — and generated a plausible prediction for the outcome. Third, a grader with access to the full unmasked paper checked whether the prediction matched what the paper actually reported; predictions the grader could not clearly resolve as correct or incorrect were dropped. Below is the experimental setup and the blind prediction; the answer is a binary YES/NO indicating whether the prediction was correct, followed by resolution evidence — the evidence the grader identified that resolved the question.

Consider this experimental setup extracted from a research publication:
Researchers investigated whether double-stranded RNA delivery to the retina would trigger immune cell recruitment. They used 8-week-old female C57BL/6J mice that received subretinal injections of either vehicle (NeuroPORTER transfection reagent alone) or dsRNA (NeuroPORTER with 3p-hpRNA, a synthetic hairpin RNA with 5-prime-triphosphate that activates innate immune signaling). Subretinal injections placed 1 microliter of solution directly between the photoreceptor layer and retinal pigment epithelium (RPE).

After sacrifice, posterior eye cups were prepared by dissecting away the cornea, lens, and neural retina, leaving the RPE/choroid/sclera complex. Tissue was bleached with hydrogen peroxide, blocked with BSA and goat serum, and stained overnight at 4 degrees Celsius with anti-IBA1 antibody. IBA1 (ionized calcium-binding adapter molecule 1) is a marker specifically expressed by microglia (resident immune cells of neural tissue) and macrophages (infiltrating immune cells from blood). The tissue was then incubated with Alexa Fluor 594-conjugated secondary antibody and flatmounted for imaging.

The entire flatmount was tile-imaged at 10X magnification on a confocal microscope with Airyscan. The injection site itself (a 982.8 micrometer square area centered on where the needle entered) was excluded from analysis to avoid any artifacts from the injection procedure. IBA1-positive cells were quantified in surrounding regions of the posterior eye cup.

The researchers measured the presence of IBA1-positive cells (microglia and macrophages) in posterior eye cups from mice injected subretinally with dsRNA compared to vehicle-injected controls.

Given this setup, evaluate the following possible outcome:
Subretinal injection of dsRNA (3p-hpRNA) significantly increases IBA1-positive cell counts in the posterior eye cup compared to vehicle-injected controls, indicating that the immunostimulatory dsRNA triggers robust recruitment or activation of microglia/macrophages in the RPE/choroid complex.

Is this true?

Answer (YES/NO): YES